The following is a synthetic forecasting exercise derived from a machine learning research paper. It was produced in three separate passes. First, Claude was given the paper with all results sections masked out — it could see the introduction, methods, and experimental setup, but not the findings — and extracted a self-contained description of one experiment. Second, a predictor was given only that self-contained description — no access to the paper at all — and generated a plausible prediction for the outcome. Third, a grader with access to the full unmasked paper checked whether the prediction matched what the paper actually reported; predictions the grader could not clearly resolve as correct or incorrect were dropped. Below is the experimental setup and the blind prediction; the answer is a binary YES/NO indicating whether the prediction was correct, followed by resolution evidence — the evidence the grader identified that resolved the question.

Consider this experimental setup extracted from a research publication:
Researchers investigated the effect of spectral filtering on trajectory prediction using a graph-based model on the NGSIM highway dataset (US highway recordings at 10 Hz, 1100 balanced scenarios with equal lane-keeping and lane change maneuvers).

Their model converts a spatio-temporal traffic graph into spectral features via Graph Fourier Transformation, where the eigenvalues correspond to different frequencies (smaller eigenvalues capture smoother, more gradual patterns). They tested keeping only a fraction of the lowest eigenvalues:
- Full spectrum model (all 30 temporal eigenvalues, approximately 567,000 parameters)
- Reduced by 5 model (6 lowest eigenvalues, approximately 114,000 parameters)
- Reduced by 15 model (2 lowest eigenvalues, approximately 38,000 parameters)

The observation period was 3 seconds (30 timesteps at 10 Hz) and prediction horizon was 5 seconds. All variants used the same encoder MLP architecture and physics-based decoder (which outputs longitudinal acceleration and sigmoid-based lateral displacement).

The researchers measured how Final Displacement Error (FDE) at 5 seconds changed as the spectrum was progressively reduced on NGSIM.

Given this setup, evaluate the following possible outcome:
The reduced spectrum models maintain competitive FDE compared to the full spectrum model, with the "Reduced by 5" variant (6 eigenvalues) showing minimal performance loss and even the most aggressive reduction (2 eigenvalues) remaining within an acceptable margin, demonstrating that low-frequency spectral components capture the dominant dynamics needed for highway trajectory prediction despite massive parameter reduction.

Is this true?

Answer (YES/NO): NO